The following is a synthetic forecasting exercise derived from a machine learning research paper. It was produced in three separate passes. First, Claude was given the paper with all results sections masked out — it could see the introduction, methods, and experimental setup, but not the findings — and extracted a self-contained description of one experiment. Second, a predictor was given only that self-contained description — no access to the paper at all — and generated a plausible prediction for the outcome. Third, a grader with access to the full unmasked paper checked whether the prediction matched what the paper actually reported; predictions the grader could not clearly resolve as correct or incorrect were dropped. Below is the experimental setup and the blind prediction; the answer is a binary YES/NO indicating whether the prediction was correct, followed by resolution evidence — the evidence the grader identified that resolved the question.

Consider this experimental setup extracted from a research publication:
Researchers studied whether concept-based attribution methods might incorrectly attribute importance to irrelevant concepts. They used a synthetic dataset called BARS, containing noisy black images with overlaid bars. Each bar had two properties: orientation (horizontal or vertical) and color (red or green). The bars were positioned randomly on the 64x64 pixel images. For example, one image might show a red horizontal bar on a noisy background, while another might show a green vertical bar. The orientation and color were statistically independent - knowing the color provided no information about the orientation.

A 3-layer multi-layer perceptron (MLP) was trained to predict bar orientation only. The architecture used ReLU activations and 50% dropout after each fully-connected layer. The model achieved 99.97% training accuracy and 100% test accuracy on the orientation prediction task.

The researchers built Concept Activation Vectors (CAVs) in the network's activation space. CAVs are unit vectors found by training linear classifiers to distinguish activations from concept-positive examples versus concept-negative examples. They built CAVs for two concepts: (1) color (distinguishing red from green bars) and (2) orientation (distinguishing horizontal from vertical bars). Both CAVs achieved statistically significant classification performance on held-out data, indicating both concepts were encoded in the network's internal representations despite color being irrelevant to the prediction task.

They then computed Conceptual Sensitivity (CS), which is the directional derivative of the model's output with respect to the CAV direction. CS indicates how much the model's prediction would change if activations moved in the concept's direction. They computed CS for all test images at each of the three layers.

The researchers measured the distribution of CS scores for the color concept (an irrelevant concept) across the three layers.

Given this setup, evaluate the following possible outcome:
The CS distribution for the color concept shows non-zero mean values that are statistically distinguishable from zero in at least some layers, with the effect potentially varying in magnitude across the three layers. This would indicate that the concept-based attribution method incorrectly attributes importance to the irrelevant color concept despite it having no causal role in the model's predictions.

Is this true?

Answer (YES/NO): YES